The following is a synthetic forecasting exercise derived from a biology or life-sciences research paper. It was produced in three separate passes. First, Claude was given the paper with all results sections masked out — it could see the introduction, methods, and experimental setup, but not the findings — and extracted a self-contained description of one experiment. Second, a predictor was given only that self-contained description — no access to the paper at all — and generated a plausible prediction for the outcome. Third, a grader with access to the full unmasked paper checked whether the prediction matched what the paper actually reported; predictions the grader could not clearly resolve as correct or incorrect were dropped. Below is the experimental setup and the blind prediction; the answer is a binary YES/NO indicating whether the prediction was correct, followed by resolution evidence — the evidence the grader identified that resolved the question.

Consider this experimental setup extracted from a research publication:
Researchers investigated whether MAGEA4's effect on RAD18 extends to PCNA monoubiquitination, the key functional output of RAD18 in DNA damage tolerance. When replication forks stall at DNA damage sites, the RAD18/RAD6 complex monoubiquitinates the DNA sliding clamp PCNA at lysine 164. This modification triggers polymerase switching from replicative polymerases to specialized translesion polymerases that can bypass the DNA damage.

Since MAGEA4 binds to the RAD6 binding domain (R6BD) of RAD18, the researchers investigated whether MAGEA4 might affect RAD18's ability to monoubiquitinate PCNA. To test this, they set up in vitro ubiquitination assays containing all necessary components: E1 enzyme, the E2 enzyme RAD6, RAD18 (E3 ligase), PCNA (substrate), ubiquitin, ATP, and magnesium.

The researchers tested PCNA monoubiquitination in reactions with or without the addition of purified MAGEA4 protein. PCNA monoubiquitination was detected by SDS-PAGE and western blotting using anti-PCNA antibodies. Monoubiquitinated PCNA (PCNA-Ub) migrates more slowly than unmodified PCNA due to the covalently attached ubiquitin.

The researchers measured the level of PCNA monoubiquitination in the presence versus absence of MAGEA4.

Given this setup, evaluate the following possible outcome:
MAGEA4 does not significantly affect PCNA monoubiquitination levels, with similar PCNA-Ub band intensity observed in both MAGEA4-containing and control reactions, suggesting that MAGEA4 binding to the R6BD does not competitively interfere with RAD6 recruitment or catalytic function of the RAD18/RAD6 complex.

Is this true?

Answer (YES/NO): YES